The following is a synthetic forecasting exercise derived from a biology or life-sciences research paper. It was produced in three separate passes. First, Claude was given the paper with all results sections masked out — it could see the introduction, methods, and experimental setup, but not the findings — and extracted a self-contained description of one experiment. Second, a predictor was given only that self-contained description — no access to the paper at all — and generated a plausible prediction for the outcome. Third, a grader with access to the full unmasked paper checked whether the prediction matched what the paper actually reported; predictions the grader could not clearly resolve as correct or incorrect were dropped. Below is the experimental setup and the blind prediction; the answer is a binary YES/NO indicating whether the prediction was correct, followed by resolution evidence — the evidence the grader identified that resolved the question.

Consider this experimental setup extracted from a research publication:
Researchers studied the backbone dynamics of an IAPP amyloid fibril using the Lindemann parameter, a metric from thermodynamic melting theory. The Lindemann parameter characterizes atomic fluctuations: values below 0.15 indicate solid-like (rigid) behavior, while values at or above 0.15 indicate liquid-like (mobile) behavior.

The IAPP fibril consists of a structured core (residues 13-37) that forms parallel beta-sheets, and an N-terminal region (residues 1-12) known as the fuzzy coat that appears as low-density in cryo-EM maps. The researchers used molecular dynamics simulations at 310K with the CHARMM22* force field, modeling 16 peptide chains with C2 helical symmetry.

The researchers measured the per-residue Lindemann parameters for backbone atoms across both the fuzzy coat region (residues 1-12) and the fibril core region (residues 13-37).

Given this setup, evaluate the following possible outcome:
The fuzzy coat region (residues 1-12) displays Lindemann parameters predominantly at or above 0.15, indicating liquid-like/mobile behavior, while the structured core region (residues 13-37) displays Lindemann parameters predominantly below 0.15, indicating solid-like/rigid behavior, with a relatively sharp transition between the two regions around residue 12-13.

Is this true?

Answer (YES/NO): NO